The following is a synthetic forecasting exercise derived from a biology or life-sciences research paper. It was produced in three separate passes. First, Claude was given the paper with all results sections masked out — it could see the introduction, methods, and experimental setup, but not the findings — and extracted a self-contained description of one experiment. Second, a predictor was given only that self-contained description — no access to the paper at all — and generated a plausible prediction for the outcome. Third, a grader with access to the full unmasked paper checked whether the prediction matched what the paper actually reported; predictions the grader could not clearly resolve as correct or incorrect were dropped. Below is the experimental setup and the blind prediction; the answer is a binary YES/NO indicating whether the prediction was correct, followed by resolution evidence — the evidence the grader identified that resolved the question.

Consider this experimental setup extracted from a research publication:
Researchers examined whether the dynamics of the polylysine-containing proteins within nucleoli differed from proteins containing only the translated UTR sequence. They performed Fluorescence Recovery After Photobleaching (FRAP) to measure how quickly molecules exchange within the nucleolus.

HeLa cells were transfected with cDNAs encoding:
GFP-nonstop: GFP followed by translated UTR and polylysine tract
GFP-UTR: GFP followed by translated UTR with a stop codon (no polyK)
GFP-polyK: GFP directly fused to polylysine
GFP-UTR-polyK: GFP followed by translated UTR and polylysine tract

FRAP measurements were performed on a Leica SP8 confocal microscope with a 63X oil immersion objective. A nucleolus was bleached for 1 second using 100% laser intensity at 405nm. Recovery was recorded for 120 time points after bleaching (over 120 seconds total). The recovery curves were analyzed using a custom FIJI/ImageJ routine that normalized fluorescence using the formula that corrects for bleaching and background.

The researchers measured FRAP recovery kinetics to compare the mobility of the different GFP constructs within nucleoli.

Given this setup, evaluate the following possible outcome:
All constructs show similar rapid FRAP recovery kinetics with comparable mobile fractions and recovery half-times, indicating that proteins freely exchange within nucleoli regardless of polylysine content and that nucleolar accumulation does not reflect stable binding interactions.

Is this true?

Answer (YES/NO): NO